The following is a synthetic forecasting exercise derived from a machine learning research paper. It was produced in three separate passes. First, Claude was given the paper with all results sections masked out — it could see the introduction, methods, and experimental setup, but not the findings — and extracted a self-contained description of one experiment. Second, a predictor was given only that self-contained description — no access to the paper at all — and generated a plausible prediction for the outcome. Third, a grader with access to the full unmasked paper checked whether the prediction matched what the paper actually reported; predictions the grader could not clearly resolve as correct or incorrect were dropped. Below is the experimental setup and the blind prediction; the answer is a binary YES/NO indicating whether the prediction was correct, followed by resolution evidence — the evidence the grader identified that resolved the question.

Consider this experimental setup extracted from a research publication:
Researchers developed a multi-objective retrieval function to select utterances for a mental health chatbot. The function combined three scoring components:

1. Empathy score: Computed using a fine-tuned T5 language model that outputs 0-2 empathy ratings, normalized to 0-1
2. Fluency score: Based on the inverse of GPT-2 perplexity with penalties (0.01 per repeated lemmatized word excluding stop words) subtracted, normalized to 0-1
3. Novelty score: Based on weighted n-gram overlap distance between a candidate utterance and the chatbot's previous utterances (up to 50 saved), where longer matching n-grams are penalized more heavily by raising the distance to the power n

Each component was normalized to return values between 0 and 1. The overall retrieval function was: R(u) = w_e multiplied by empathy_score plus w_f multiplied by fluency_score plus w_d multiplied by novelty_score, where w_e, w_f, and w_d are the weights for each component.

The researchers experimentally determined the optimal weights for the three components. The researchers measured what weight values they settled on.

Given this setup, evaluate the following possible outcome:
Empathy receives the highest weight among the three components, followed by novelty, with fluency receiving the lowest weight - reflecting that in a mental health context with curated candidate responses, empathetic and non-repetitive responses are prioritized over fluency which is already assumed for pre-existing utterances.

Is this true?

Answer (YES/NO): NO